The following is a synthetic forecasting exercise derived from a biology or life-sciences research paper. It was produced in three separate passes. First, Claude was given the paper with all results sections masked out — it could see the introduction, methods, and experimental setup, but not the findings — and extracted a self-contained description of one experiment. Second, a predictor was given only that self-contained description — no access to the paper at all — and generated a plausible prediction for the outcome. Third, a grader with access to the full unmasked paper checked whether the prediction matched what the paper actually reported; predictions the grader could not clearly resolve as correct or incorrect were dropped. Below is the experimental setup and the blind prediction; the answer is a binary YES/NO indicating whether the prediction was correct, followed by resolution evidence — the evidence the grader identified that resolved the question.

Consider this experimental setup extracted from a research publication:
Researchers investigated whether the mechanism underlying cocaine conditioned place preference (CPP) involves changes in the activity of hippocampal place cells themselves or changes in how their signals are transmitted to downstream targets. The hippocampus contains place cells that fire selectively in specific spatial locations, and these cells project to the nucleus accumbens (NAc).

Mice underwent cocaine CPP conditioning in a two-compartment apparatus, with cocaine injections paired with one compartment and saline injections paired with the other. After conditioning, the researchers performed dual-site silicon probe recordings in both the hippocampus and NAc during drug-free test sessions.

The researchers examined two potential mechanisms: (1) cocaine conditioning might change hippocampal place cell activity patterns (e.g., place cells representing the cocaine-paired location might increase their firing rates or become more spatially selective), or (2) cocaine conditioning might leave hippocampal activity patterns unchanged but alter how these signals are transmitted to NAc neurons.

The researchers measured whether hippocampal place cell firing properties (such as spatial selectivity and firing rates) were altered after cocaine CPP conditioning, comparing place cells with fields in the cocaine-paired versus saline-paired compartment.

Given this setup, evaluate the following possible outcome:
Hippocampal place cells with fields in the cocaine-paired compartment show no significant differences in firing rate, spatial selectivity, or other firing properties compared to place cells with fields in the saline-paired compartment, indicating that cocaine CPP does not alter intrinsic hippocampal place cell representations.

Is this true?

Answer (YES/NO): NO